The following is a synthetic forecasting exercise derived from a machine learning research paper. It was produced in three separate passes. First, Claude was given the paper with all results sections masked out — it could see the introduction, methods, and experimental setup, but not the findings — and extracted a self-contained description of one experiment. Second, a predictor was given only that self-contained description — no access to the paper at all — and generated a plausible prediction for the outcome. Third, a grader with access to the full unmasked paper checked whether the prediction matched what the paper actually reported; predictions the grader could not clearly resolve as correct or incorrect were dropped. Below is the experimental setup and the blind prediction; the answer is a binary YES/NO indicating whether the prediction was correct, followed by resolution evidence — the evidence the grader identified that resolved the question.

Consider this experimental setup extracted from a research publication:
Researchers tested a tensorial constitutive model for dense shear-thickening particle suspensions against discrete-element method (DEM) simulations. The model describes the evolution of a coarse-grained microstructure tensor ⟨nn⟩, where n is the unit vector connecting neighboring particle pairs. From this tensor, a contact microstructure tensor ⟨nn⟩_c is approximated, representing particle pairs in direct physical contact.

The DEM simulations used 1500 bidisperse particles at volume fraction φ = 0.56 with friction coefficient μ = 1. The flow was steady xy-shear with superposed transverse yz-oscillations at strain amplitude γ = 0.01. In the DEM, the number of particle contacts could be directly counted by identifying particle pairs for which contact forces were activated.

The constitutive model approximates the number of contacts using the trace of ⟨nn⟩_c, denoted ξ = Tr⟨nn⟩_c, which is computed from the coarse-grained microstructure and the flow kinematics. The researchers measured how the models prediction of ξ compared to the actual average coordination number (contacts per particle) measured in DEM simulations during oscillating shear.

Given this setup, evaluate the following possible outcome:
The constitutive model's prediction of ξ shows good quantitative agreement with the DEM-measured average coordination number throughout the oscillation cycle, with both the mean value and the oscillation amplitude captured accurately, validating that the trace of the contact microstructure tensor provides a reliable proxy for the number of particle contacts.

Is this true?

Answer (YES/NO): NO